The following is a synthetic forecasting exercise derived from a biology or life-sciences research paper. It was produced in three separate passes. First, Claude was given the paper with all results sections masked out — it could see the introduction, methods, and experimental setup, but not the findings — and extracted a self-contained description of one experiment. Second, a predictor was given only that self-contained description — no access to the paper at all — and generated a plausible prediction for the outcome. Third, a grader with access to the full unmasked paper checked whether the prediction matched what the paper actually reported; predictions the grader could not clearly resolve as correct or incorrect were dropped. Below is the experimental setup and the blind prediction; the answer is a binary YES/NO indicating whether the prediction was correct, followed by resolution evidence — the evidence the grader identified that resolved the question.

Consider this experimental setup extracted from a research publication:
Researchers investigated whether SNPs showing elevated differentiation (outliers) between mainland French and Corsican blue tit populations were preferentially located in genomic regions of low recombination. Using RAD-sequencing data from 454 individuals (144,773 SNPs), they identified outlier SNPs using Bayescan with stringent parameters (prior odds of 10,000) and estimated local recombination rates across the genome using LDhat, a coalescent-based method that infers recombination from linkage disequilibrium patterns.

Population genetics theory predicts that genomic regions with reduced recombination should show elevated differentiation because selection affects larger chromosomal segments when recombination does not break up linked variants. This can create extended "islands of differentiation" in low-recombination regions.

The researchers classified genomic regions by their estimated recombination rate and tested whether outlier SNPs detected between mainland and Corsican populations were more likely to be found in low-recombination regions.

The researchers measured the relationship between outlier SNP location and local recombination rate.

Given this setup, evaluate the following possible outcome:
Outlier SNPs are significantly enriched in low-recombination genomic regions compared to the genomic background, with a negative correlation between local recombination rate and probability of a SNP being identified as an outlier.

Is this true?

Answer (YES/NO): YES